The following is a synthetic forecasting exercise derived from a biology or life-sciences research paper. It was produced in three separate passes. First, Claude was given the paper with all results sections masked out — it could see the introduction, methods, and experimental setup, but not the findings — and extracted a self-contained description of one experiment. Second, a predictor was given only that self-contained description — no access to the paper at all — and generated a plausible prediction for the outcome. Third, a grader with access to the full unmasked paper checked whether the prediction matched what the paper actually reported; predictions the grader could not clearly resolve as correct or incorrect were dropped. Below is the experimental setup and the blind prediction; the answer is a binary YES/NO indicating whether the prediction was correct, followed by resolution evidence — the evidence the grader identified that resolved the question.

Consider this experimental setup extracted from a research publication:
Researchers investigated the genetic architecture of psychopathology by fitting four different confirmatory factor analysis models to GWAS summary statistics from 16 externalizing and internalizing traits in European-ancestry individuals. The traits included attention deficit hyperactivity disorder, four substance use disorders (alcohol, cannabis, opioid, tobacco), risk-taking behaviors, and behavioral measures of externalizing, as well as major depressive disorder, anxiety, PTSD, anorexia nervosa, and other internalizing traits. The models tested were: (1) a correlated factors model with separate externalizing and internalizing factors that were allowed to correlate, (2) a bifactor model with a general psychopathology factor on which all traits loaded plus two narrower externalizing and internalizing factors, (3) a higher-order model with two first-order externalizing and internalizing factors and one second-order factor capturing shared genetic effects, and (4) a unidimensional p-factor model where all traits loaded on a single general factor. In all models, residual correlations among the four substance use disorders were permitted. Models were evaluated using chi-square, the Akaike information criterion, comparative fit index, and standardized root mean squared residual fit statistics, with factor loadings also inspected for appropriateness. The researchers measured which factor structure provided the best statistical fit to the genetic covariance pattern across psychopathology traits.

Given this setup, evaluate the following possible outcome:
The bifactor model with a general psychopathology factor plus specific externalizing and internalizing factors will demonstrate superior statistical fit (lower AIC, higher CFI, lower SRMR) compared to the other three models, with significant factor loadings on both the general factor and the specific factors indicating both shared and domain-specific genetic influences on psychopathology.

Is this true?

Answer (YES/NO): NO